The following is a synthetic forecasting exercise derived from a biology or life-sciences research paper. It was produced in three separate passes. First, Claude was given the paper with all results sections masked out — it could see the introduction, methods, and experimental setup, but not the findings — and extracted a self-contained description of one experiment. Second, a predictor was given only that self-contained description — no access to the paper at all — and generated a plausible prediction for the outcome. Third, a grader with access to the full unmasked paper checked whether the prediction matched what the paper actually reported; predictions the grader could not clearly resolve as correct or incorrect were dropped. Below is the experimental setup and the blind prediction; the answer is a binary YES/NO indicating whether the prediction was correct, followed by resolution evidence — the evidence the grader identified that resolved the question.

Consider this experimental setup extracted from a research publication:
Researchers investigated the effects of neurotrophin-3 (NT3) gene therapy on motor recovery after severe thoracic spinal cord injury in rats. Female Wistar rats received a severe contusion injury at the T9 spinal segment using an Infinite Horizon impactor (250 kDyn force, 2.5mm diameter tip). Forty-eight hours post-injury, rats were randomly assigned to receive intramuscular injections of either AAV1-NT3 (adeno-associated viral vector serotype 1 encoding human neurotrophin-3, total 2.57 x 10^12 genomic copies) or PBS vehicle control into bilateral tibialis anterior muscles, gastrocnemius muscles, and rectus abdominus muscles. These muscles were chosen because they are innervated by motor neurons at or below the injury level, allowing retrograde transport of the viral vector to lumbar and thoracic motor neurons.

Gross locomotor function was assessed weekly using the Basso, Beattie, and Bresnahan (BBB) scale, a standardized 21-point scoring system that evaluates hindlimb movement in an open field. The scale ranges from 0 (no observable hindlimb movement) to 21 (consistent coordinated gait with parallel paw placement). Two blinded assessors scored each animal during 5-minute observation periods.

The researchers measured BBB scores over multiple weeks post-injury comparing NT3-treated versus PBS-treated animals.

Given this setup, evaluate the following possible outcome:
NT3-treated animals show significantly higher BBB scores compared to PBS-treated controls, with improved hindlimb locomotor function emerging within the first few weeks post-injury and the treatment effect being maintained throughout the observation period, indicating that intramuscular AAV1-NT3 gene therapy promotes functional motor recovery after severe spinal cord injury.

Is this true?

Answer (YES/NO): NO